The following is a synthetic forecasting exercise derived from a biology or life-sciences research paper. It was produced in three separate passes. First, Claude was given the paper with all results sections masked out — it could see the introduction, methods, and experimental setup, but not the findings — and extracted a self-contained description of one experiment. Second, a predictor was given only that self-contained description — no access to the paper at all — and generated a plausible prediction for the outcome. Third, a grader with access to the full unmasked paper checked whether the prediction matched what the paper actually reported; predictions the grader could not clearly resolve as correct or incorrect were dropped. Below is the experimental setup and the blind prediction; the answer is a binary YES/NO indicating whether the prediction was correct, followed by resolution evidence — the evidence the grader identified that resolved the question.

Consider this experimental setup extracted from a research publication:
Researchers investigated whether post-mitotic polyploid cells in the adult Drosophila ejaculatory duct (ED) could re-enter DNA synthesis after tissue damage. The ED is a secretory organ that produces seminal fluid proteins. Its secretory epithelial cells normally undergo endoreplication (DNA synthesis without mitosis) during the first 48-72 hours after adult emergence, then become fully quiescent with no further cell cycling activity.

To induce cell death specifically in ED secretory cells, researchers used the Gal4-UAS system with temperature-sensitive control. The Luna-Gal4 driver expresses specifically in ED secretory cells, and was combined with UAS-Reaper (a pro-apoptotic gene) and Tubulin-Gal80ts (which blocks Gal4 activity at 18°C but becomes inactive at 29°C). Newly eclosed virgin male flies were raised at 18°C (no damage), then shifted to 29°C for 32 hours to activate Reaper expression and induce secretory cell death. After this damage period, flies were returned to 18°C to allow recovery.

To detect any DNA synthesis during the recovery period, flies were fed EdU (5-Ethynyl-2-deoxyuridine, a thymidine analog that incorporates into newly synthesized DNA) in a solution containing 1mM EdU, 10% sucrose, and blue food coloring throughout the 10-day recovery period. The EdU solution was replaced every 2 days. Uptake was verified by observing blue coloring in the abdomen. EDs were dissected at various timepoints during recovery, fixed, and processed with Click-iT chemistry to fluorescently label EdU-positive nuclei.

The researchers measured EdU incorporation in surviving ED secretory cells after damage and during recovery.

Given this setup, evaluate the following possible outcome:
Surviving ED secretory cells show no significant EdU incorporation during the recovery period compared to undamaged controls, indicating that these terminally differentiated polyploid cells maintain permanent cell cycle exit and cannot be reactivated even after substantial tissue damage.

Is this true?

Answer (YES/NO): NO